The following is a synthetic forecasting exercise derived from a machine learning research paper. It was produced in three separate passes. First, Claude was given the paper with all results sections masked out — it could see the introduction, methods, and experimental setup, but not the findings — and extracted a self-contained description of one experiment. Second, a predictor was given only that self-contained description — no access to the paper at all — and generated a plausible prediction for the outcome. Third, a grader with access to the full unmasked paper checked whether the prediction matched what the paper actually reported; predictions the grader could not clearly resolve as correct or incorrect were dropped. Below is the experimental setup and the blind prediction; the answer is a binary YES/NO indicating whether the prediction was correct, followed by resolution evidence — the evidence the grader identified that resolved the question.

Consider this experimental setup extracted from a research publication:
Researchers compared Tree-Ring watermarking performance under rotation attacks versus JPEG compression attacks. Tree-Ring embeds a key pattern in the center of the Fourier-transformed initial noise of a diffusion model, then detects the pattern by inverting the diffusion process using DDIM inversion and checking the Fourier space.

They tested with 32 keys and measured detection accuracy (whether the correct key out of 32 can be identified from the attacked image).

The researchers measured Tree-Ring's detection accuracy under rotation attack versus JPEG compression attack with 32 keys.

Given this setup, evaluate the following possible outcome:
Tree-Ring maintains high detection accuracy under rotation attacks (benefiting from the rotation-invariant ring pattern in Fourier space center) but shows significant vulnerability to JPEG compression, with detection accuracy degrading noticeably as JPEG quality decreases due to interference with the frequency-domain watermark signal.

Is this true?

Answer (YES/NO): NO